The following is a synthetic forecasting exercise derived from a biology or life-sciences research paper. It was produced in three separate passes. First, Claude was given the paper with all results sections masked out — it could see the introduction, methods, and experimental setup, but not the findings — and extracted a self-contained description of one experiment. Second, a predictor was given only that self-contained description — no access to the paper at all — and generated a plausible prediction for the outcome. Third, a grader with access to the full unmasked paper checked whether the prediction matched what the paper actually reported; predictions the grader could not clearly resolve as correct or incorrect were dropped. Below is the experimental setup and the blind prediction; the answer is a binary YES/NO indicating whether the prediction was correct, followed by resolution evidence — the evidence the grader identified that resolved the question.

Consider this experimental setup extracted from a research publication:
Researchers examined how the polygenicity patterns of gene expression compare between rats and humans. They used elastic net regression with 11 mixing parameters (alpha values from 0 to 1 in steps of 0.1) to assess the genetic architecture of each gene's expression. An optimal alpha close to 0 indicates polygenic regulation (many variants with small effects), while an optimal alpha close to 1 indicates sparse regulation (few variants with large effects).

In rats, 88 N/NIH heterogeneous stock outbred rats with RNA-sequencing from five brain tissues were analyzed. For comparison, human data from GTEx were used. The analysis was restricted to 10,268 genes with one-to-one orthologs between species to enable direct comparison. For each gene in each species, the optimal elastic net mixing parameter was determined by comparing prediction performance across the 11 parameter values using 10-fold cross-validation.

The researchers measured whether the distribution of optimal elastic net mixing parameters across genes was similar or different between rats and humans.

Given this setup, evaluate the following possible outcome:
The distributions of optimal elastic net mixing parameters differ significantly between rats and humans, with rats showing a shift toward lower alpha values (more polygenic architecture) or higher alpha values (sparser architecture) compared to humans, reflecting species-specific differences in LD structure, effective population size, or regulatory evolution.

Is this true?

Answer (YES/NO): NO